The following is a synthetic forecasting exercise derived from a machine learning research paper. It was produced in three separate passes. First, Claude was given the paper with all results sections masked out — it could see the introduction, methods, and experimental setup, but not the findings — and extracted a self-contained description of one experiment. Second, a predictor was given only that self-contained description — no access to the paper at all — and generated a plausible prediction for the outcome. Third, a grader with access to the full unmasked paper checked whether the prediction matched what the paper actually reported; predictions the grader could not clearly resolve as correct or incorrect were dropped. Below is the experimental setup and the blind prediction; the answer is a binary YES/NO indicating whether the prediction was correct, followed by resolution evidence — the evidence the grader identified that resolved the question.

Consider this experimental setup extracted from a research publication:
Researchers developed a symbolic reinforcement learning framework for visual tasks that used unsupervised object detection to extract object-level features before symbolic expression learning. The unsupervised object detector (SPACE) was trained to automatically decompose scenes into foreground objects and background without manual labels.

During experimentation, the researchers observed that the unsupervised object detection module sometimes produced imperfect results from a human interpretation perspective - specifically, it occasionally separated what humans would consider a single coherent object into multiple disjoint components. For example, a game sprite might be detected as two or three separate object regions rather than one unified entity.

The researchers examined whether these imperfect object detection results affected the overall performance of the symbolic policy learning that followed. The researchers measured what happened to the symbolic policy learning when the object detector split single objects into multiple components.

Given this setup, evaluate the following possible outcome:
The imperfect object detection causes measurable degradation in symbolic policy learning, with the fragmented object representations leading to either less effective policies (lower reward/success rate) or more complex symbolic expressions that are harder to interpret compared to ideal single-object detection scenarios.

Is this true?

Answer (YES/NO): NO